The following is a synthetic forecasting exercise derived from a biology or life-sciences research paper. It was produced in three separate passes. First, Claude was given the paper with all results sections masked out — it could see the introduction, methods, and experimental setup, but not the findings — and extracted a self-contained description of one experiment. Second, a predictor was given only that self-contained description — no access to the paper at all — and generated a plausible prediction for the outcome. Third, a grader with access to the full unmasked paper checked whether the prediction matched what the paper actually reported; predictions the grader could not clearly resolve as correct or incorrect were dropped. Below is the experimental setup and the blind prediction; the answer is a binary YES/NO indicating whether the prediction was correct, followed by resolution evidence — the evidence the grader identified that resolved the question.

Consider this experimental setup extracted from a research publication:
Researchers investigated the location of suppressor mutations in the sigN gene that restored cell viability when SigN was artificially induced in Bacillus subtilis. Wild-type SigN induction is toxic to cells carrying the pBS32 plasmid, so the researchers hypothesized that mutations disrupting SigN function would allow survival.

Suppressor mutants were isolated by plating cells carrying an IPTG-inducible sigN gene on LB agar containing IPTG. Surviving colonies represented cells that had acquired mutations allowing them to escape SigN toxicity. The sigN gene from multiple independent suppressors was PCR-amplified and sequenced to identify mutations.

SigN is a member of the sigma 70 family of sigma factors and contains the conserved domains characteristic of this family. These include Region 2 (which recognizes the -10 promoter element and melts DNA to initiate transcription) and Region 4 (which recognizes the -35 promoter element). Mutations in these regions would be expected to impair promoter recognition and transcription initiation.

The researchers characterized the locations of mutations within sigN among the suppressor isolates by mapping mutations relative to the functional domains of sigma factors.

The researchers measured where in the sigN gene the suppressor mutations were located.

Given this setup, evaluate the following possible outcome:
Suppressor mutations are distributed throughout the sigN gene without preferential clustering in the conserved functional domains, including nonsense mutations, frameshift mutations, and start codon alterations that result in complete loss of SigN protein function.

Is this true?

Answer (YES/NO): NO